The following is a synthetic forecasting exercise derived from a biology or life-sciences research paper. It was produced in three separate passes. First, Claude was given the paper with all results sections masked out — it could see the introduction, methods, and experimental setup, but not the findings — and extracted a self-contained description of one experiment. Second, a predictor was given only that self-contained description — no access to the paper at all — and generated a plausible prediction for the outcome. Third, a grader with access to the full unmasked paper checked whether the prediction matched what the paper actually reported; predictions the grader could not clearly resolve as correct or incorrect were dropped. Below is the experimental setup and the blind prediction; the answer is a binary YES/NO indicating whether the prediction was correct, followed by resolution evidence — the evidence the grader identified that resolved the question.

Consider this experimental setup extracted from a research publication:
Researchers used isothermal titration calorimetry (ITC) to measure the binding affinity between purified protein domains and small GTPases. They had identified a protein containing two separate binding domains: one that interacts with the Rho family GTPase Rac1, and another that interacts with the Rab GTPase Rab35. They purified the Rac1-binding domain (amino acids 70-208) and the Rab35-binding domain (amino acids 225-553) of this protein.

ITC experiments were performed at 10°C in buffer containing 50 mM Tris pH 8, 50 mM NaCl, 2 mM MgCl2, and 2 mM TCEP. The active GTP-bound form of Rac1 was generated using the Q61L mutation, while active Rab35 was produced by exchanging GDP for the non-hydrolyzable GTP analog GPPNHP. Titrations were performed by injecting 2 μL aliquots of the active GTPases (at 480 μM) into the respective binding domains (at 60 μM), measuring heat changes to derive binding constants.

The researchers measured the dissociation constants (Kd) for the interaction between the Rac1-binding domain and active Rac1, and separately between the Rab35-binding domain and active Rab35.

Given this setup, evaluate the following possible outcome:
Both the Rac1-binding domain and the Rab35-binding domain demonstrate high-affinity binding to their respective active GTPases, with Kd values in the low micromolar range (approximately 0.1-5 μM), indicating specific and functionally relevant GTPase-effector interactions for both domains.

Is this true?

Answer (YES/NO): YES